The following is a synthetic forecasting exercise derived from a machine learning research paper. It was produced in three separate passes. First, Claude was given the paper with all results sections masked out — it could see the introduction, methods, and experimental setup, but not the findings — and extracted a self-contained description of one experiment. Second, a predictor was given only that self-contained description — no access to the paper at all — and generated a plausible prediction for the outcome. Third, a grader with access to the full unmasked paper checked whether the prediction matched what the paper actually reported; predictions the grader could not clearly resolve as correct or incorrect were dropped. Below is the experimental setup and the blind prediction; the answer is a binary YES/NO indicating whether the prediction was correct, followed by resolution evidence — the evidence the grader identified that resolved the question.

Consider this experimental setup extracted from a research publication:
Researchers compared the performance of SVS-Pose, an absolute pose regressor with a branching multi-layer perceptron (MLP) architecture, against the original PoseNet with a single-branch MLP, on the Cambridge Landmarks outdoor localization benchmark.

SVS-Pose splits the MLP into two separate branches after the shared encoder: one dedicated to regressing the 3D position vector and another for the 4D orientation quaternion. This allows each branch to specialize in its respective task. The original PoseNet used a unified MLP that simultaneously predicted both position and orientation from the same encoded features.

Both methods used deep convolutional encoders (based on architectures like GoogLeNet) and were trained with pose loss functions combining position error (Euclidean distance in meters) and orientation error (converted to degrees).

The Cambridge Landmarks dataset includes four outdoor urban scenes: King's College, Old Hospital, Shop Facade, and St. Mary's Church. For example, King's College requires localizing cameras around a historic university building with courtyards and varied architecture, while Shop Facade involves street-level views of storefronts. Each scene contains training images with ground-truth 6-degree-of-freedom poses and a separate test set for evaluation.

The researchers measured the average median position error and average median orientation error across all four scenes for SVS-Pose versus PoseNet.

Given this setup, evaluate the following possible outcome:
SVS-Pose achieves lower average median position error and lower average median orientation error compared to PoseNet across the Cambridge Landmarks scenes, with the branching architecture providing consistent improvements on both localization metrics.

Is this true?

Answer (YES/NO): YES